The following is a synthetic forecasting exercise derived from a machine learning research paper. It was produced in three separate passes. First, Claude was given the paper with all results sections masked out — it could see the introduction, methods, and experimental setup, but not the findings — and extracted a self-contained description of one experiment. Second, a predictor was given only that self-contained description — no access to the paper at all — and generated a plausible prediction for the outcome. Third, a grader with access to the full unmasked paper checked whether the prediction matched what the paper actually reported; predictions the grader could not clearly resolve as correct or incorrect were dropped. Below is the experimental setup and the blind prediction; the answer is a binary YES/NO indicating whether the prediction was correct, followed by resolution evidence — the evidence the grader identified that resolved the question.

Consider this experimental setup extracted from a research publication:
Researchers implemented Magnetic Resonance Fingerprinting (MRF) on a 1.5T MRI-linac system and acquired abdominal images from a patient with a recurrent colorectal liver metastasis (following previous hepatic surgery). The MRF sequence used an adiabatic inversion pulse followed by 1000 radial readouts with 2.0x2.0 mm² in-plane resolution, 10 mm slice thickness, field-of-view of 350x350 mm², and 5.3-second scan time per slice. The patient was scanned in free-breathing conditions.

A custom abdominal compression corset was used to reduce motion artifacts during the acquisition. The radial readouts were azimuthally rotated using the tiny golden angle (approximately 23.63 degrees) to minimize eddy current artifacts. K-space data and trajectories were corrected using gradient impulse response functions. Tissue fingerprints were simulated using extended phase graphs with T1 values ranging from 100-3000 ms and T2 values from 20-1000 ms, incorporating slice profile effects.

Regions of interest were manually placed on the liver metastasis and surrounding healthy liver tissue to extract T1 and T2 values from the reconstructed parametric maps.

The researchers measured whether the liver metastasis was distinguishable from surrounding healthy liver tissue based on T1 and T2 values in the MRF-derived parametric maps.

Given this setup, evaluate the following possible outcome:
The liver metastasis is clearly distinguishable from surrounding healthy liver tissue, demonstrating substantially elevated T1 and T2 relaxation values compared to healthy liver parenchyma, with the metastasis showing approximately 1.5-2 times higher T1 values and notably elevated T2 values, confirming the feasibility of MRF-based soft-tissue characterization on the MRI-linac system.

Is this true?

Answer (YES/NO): NO